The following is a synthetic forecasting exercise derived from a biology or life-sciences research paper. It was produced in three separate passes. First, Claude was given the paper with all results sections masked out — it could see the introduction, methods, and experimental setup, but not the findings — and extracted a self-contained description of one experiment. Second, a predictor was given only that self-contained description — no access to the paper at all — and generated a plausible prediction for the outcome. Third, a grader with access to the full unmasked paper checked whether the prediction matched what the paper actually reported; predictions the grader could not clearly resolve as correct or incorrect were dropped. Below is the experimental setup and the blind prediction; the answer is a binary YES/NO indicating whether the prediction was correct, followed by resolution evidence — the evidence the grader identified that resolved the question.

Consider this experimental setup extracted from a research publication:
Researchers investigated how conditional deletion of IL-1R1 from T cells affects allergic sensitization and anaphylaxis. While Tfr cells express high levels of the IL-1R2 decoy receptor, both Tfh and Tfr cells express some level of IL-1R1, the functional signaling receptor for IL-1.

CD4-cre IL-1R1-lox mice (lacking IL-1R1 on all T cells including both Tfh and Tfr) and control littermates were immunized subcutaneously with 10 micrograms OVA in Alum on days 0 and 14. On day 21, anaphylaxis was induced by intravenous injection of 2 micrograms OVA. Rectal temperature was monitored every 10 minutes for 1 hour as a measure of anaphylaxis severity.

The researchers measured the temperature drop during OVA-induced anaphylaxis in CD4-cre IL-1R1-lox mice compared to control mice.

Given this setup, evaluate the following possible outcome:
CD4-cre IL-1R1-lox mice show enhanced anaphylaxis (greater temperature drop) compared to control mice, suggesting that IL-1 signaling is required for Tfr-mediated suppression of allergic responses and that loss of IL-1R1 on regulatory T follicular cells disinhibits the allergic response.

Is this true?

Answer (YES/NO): NO